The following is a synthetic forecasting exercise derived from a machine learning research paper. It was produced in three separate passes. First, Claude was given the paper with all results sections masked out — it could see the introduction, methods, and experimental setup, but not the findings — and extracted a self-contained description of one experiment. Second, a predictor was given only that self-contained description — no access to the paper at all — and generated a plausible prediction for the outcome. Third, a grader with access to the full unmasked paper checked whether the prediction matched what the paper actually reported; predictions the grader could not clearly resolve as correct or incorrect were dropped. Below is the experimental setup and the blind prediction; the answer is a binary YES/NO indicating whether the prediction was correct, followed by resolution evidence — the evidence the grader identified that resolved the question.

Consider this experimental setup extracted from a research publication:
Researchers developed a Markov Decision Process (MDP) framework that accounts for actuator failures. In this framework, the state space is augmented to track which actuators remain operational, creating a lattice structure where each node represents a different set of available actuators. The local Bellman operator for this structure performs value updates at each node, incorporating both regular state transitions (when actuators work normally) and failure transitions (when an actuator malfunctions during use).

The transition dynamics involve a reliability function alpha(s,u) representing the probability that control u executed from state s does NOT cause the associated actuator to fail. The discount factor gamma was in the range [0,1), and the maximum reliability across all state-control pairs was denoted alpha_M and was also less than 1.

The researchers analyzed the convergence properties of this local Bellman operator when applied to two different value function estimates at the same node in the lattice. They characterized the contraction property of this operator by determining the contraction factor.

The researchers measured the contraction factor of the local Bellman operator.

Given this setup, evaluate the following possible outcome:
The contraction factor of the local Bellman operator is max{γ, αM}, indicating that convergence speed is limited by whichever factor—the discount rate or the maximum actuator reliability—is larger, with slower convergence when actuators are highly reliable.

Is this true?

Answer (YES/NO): NO